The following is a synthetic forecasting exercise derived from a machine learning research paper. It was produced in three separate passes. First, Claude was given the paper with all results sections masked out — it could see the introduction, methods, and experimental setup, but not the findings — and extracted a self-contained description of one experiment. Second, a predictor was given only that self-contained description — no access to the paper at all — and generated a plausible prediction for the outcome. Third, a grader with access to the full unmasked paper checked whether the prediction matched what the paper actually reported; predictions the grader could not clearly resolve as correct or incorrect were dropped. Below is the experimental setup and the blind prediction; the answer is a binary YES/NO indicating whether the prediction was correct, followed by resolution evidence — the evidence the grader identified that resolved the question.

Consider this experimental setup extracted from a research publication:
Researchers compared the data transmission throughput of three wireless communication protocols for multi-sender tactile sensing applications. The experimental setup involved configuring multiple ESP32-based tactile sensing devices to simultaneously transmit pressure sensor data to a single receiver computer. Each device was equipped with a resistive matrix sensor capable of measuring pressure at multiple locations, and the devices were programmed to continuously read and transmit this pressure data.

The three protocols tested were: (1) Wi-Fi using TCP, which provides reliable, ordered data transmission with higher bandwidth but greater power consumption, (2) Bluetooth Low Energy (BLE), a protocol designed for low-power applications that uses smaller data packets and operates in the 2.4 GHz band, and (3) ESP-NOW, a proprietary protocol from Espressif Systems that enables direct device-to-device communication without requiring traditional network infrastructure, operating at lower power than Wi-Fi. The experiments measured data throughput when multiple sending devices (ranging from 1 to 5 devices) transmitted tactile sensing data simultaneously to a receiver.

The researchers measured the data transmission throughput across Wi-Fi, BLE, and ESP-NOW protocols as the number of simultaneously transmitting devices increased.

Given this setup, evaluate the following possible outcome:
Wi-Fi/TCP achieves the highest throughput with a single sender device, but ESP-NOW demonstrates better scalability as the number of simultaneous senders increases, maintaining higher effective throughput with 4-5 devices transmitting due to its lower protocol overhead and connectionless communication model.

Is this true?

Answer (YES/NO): NO